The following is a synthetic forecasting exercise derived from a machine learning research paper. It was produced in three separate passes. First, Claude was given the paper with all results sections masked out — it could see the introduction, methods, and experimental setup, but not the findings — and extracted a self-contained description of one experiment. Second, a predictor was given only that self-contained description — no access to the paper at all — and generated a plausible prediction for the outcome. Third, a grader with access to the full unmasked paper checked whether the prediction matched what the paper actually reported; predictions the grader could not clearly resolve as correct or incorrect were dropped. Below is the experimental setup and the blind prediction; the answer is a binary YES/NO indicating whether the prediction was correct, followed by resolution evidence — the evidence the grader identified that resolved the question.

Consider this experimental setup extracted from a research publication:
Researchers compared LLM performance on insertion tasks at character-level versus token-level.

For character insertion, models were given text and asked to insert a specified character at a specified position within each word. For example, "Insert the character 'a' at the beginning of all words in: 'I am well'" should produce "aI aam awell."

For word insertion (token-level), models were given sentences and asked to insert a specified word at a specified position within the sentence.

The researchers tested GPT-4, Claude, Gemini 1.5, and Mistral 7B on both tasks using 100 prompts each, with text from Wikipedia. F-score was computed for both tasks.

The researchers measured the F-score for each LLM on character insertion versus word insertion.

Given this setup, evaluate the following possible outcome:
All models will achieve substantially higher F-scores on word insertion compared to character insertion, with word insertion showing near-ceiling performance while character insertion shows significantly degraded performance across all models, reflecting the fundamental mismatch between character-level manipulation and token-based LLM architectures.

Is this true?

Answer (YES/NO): NO